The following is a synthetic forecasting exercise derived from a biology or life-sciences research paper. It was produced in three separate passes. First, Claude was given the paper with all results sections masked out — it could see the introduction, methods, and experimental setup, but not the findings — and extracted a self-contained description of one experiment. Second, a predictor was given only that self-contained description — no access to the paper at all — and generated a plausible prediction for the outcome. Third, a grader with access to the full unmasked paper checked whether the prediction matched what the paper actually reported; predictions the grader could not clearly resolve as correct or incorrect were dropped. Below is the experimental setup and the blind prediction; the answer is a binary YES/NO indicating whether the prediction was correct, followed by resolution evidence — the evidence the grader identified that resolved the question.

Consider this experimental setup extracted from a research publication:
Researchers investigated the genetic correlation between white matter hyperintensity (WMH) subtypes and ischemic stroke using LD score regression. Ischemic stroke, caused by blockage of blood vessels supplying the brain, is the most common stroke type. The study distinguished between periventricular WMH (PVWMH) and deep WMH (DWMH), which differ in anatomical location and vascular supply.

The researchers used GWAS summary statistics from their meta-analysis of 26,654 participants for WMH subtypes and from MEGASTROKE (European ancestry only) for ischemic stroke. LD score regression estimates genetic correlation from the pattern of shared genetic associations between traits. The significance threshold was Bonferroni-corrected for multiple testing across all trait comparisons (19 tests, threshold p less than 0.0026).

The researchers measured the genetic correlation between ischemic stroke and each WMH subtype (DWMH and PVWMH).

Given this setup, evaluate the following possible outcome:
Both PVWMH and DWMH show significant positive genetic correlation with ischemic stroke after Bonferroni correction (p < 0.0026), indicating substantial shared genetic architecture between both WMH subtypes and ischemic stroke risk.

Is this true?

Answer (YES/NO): YES